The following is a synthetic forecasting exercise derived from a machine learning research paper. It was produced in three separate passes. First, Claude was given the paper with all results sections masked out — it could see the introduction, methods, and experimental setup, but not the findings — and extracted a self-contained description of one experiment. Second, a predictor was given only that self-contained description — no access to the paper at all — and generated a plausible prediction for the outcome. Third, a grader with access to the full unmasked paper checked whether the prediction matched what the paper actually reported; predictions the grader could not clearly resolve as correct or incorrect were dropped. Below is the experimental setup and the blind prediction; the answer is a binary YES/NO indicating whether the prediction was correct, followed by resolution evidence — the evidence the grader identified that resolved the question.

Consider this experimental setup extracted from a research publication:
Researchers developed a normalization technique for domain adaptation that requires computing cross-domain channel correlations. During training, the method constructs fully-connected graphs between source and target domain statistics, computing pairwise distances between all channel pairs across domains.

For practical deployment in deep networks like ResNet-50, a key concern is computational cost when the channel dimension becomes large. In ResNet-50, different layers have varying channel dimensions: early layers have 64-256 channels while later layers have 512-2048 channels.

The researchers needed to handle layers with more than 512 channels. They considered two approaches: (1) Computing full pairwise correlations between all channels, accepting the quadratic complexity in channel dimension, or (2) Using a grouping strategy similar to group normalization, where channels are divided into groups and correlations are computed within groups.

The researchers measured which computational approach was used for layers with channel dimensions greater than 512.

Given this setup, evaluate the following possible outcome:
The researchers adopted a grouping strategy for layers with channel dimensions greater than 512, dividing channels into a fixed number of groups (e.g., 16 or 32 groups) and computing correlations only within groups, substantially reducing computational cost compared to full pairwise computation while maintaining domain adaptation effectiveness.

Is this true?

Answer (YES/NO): NO